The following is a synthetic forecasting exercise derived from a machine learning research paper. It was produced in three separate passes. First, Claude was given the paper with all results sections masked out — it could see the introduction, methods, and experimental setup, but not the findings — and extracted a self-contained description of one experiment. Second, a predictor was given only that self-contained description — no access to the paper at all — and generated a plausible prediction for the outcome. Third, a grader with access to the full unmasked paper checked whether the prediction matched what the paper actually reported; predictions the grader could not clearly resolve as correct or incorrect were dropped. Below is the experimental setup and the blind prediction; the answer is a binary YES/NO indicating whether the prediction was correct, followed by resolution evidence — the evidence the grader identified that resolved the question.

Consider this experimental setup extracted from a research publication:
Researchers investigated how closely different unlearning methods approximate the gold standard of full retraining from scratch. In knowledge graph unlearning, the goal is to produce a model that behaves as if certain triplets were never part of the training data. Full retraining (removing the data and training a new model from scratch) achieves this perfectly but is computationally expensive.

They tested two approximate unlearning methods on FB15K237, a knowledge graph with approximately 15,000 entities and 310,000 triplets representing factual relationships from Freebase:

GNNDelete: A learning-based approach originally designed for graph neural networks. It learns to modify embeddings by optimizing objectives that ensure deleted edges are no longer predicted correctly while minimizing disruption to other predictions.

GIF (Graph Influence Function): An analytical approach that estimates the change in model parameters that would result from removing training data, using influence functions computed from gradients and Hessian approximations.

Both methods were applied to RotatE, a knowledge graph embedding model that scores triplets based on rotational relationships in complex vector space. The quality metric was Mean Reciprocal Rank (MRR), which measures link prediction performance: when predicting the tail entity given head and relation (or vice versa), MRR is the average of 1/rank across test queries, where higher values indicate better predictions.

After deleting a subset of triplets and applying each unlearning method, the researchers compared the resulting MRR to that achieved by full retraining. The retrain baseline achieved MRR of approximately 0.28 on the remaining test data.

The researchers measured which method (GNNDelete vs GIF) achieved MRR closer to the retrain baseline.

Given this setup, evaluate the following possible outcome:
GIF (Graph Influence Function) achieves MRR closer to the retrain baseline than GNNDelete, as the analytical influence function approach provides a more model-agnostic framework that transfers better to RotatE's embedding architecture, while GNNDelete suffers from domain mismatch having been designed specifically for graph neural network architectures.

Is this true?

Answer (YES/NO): YES